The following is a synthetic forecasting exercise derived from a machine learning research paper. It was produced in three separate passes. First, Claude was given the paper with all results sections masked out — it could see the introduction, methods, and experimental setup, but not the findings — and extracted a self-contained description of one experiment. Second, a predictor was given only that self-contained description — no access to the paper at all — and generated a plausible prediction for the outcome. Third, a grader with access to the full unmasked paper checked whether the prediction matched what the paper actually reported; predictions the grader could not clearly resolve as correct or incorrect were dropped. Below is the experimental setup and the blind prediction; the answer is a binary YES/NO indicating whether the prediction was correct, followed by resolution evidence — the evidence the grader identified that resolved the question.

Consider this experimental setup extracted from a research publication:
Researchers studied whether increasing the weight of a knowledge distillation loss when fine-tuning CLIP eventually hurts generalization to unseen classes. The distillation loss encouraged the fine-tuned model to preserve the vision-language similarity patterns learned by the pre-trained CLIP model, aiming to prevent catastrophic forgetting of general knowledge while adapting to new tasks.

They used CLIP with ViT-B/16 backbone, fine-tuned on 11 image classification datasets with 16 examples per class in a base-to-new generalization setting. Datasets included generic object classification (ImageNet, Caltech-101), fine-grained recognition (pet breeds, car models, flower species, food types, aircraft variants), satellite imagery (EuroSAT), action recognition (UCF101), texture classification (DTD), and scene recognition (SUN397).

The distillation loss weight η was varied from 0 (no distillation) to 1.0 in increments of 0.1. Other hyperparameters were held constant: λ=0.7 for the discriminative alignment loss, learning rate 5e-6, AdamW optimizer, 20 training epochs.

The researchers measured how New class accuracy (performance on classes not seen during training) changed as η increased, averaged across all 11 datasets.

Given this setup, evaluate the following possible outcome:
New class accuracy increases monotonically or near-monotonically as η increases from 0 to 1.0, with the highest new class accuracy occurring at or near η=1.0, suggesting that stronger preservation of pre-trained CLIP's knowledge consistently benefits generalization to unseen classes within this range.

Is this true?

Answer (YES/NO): NO